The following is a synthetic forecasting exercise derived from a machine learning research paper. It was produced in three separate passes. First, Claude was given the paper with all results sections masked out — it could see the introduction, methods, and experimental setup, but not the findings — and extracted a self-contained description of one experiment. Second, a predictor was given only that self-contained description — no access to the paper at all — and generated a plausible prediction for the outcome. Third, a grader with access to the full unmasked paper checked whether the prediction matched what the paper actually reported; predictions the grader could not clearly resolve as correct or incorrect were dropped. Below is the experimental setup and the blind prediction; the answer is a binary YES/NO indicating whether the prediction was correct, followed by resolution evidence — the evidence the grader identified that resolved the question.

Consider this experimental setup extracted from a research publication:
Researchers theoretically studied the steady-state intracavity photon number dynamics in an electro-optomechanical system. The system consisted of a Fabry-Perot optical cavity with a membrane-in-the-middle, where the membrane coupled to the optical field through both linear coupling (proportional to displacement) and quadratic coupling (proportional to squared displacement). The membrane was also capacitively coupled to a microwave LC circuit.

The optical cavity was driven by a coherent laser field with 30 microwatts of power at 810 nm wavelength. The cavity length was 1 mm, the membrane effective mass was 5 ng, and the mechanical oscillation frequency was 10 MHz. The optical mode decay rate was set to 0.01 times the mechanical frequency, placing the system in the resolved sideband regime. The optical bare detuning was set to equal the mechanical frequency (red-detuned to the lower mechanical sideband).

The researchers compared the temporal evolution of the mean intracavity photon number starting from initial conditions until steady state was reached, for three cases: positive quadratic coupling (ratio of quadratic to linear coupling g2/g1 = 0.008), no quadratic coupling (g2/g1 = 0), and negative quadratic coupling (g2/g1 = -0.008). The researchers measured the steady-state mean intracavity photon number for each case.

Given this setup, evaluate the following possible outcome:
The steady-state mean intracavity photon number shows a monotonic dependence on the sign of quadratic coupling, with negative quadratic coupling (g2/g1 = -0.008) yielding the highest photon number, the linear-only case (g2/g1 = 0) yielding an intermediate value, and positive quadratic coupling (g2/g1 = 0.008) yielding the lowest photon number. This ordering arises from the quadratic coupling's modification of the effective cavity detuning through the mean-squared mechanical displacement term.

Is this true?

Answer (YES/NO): NO